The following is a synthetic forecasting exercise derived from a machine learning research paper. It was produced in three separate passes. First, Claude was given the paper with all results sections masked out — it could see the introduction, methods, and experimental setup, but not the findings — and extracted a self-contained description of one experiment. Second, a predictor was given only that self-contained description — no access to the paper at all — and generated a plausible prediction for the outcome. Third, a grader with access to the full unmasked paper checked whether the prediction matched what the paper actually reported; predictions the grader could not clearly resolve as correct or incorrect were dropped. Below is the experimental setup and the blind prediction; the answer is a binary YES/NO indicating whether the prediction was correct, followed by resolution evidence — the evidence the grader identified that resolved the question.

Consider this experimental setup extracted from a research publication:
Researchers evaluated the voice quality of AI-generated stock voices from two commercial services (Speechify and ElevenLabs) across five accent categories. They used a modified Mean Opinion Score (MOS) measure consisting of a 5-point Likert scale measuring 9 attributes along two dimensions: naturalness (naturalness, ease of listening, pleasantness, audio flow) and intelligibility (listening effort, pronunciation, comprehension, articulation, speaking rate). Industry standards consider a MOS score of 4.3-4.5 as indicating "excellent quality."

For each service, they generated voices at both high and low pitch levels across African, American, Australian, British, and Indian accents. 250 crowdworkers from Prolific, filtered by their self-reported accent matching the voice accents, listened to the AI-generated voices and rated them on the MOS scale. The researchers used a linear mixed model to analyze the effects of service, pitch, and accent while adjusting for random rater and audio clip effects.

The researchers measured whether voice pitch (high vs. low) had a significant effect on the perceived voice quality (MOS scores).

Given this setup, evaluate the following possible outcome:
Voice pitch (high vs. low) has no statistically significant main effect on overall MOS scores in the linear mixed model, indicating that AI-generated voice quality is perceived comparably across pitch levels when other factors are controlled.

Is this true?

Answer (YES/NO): NO